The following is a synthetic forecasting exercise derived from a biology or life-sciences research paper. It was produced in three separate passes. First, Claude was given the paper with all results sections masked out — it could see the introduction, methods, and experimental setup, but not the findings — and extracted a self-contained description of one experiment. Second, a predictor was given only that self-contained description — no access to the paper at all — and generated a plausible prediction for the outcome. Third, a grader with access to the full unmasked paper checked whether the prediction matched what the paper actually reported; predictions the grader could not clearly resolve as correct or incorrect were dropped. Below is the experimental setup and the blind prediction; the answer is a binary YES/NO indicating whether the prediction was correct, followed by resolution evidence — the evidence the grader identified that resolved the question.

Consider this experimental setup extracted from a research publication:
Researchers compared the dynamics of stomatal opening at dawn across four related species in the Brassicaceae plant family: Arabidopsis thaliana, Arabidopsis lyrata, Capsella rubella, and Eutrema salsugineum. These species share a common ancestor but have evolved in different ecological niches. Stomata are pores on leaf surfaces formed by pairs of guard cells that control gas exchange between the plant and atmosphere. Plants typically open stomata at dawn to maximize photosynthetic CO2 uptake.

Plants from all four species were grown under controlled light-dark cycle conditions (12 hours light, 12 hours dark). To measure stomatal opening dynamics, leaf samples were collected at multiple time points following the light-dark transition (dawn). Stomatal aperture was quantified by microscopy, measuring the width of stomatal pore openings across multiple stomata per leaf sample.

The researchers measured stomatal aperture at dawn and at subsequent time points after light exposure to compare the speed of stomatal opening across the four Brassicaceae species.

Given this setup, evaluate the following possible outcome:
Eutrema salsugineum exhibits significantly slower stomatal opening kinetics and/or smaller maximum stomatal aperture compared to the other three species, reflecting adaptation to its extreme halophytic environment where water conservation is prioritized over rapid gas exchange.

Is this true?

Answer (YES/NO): NO